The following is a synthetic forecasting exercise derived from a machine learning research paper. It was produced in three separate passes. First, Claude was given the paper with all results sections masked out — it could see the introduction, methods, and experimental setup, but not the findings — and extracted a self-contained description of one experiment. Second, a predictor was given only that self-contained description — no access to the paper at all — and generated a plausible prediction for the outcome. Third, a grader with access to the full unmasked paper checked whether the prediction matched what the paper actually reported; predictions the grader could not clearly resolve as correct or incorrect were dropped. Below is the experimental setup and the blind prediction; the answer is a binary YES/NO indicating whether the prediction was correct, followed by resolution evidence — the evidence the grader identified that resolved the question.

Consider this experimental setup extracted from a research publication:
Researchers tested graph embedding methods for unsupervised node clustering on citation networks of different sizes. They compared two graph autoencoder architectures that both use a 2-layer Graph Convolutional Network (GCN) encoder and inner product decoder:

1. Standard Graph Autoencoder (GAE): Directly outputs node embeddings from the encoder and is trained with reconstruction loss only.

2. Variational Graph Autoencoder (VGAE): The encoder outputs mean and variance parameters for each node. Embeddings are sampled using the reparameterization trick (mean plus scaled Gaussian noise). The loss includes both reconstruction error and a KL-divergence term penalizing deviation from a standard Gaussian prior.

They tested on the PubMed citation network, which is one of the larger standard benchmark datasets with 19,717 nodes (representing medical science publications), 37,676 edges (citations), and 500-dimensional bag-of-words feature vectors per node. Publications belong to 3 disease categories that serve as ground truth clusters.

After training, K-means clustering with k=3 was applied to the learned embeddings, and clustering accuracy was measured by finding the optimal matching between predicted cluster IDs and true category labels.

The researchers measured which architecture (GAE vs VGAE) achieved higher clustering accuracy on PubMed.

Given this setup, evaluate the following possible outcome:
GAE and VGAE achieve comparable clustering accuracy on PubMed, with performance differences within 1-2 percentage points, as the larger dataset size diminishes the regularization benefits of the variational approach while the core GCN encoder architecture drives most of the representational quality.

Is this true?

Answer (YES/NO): NO